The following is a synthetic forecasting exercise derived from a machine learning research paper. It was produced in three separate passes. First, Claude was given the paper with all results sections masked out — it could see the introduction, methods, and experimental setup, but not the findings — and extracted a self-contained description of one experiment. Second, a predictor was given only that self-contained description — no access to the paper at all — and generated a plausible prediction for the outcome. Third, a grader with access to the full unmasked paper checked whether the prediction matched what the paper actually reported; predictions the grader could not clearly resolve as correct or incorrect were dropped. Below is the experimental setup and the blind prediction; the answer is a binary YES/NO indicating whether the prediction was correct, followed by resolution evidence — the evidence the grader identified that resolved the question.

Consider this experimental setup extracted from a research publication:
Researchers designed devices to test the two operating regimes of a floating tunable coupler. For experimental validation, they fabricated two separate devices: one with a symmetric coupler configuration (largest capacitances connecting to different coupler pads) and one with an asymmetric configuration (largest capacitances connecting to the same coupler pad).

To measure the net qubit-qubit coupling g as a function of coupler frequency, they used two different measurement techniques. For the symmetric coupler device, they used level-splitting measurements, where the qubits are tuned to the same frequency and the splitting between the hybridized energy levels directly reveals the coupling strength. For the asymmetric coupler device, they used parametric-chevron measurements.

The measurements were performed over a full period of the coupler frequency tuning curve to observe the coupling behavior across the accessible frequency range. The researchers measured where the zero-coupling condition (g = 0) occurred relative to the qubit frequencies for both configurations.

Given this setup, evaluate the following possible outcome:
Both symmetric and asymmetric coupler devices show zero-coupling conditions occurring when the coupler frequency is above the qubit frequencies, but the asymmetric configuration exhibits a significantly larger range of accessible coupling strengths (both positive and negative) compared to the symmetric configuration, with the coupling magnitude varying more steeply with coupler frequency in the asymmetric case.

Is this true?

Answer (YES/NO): NO